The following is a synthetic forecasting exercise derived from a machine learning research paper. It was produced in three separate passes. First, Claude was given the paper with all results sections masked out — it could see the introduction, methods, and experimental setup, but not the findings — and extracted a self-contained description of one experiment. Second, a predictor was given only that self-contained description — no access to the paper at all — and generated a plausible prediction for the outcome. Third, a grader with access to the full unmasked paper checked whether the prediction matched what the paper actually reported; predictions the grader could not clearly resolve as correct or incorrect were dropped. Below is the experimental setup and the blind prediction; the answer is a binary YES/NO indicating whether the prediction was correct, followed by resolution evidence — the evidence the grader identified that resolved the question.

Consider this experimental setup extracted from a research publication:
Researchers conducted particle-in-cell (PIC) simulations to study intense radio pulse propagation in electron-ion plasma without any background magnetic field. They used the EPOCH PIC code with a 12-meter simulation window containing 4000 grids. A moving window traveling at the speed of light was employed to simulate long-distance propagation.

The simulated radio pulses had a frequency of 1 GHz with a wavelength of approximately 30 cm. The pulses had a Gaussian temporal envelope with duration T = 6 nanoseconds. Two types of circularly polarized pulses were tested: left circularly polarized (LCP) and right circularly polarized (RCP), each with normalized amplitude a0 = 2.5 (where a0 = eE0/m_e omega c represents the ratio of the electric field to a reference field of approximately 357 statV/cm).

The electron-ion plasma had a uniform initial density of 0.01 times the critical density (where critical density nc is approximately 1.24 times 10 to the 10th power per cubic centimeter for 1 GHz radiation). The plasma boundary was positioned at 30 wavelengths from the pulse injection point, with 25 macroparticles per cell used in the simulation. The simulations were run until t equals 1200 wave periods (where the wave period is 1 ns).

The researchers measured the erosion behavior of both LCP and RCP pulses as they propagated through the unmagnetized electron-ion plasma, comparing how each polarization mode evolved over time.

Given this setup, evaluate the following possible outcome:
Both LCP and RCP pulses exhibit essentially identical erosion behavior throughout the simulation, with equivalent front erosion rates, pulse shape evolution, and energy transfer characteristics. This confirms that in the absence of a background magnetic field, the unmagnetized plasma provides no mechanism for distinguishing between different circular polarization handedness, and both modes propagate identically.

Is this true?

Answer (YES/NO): YES